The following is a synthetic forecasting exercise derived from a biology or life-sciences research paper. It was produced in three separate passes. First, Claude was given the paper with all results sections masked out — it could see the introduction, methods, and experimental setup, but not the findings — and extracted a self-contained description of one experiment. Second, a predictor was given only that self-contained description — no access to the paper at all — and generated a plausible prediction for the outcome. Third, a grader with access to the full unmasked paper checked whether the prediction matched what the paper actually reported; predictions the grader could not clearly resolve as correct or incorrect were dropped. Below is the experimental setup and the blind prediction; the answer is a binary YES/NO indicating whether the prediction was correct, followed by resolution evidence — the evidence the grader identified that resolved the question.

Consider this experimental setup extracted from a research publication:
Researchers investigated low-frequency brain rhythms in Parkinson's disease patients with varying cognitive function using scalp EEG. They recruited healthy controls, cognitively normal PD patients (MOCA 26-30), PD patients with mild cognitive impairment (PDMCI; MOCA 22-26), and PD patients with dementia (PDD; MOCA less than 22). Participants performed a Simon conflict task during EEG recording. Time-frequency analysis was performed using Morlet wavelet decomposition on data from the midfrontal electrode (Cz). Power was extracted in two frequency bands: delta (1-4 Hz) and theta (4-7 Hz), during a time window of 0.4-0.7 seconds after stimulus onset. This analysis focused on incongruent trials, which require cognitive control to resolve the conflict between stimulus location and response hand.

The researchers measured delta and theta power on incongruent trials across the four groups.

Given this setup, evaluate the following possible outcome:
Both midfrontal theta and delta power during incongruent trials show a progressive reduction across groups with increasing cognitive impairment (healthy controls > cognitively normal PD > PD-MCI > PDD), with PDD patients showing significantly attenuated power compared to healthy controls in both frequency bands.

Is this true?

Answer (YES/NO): NO